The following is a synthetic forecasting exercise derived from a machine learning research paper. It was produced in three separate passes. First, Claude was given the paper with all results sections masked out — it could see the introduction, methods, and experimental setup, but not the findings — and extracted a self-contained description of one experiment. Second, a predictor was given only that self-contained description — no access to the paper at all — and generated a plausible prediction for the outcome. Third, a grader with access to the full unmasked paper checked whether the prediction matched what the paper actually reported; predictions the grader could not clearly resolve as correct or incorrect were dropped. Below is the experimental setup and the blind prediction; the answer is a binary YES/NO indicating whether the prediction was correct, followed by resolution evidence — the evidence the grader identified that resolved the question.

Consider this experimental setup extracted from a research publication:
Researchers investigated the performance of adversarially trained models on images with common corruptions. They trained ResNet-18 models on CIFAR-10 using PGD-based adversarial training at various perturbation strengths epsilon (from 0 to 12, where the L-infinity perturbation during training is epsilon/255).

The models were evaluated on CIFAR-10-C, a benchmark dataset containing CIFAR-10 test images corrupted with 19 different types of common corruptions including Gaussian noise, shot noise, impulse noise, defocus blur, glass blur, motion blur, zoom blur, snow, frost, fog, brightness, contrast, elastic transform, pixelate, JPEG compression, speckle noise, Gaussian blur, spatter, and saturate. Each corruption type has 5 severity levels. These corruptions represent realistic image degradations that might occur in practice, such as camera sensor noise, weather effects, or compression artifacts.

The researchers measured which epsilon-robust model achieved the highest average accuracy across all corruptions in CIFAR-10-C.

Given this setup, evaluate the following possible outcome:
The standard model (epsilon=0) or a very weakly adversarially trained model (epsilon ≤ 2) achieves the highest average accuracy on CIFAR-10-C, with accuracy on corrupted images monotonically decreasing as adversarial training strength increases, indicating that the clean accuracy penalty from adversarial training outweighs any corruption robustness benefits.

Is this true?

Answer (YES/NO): NO